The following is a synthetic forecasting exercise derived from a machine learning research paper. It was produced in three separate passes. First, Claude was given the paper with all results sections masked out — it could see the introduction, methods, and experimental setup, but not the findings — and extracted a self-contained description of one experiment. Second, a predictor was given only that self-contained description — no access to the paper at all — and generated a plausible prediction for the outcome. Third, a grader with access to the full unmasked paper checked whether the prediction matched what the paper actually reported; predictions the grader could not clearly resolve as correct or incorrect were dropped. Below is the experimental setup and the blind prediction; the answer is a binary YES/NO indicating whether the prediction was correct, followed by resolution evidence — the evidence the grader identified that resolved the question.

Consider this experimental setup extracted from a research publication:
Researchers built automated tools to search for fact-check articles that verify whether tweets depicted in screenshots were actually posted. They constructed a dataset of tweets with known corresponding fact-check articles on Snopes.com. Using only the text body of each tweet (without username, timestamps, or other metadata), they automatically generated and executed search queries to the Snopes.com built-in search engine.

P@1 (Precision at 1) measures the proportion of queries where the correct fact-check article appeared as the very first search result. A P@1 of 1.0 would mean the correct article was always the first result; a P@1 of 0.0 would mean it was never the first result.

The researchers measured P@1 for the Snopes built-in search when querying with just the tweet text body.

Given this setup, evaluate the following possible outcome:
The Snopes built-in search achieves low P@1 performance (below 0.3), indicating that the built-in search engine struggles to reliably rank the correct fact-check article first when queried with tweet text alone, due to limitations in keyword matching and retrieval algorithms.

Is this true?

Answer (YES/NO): NO